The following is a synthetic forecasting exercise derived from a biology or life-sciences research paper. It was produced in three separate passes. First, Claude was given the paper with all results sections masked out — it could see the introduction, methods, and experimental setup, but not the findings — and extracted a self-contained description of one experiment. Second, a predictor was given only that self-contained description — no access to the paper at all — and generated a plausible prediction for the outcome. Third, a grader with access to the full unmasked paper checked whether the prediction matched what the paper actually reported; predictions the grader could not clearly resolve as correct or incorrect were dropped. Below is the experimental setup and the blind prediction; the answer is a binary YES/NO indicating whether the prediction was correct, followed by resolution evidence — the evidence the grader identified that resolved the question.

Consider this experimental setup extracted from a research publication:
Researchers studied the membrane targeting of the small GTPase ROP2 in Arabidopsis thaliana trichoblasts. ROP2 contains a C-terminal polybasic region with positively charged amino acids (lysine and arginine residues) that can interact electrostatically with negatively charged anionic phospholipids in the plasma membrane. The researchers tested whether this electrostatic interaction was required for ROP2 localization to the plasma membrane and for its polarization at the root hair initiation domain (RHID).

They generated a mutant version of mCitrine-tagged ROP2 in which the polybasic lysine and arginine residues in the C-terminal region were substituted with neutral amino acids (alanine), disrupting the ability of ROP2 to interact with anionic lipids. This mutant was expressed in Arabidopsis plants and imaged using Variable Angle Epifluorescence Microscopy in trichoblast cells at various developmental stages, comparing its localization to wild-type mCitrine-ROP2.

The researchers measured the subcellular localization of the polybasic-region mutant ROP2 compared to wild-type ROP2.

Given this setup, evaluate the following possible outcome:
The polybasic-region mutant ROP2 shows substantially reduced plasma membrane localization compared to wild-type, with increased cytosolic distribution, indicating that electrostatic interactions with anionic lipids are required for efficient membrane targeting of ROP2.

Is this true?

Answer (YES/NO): YES